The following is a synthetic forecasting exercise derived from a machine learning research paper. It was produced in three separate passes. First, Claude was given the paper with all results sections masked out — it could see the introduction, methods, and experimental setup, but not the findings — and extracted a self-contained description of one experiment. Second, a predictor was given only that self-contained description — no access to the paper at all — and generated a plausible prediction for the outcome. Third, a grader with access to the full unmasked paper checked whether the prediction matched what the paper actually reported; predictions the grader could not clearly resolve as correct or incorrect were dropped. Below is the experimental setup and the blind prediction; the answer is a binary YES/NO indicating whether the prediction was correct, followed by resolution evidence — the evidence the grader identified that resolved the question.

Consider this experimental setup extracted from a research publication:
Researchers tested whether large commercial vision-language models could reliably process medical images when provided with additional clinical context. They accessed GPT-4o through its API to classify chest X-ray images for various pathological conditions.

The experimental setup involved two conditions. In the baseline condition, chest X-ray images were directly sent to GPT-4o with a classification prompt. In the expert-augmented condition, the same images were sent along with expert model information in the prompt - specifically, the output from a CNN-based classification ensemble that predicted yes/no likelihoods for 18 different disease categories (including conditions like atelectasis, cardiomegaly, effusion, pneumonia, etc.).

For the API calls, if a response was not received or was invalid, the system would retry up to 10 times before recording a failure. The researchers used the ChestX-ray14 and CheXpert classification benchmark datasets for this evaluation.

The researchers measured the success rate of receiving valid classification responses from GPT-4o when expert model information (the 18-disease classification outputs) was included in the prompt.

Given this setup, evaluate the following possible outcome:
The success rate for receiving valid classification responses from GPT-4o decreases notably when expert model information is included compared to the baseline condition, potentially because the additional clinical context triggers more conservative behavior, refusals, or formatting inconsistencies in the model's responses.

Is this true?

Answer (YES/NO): YES